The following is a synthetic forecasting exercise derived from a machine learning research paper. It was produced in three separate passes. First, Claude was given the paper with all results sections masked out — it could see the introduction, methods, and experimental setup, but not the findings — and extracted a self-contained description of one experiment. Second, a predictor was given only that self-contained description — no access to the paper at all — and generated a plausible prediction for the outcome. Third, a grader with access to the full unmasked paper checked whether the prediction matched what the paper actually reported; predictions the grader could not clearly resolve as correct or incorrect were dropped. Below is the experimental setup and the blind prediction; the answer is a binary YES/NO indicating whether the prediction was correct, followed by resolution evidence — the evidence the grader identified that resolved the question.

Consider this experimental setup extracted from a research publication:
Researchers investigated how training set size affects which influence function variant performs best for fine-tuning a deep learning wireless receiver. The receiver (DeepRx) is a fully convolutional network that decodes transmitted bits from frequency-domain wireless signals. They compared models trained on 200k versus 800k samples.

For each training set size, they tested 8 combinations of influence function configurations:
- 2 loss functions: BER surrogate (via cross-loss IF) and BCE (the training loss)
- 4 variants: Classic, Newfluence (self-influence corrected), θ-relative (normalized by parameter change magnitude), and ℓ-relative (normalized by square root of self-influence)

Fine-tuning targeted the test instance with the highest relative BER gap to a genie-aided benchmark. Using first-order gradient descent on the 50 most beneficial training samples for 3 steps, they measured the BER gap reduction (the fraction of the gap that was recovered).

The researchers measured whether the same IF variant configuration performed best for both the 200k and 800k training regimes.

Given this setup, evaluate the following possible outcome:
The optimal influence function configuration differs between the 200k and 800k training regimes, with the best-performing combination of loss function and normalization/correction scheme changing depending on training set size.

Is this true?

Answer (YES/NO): YES